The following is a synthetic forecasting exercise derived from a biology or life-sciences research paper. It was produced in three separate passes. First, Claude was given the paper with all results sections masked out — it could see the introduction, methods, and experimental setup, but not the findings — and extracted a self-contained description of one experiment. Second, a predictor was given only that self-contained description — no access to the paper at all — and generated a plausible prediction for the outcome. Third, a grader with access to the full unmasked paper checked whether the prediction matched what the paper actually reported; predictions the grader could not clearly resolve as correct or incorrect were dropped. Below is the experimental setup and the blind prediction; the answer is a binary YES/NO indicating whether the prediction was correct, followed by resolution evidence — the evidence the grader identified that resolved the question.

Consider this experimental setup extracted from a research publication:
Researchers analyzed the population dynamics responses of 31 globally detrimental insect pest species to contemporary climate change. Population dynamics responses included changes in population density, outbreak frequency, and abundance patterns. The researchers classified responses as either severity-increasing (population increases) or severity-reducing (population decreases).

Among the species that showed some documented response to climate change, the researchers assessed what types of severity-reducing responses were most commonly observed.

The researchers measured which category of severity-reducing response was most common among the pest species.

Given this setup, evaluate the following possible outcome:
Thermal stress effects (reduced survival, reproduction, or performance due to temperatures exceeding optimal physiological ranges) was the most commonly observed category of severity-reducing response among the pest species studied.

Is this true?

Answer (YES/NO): NO